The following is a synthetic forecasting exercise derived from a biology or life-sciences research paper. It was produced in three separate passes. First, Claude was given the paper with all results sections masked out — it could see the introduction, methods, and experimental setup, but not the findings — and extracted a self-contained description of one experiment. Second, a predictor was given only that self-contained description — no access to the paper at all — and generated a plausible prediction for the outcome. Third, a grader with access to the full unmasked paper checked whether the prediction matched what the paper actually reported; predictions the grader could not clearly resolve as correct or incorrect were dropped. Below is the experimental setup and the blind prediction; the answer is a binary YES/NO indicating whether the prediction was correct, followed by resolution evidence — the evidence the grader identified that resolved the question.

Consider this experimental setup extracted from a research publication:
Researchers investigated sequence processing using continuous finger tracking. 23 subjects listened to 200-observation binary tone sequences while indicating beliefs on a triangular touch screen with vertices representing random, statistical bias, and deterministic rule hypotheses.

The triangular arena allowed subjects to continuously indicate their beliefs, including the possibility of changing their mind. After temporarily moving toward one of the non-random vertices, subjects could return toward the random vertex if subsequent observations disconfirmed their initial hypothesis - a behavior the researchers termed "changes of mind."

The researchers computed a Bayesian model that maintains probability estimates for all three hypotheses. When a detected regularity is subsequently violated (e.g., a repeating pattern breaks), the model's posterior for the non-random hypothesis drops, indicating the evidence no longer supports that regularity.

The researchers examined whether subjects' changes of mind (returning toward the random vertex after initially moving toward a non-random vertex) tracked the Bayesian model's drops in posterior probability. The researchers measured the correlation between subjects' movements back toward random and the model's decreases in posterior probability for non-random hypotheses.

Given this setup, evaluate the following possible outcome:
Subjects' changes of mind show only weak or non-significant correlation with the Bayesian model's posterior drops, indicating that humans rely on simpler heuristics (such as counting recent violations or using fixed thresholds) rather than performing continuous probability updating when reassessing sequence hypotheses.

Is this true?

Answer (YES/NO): NO